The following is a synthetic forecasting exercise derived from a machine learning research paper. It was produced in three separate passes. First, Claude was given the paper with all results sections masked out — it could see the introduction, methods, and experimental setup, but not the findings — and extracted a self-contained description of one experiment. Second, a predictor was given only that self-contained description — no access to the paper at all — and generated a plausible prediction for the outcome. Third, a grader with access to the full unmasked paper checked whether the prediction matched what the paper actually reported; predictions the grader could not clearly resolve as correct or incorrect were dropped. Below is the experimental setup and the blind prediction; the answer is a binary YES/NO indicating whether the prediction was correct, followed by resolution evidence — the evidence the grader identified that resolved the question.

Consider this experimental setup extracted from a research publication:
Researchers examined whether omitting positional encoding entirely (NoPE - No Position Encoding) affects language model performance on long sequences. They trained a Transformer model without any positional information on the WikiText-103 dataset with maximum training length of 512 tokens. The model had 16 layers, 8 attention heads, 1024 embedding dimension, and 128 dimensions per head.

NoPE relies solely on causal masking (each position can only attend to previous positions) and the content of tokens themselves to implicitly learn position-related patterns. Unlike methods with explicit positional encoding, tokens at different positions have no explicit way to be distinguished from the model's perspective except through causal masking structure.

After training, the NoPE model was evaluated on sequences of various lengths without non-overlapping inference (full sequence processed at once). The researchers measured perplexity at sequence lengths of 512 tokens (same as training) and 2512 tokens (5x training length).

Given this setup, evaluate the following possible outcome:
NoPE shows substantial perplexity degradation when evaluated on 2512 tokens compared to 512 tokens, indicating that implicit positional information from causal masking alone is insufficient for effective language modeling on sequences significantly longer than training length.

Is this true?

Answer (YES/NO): YES